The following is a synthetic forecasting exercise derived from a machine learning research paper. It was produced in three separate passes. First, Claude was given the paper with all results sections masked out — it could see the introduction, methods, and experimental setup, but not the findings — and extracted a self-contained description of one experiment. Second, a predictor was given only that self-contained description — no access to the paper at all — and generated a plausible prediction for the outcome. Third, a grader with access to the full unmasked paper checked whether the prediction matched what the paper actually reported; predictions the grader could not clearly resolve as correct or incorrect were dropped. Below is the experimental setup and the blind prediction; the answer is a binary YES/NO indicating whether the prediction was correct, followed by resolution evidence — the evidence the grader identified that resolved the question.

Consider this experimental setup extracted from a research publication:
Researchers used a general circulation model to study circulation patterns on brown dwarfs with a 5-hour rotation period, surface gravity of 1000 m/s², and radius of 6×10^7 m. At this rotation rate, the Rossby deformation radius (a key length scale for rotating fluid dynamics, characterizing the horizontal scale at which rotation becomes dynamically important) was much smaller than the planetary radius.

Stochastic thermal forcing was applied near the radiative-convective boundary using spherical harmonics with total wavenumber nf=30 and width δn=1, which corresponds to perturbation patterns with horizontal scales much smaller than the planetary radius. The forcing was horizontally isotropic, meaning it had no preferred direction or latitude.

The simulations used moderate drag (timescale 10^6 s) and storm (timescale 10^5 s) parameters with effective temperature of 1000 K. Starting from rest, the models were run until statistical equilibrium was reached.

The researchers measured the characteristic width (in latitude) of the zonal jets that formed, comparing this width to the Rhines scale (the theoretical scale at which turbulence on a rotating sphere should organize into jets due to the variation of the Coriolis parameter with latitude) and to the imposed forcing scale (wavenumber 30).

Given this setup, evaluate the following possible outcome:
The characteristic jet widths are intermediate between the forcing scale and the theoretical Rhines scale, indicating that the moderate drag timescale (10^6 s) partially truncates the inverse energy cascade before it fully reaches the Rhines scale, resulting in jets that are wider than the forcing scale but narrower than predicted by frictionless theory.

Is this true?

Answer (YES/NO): NO